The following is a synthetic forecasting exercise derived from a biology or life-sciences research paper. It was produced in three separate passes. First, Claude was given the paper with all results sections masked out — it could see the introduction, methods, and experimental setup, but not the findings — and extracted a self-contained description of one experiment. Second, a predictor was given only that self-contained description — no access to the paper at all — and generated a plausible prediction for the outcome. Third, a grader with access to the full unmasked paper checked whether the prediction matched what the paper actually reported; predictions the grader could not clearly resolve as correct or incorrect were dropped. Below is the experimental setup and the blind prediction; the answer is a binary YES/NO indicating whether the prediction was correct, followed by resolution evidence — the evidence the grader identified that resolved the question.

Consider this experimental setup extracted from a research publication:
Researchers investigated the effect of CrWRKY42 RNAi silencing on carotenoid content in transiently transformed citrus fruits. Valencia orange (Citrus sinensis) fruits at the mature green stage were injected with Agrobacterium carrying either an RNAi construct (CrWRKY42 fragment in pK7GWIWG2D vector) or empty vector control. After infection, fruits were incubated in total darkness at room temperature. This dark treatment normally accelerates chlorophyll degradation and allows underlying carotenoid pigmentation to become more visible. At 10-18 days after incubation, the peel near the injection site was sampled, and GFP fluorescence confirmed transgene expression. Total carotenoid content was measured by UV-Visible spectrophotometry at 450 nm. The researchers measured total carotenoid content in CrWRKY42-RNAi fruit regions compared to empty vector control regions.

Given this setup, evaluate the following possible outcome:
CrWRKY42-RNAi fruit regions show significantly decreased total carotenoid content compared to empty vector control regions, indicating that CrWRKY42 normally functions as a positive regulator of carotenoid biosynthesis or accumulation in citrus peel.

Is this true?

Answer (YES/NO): YES